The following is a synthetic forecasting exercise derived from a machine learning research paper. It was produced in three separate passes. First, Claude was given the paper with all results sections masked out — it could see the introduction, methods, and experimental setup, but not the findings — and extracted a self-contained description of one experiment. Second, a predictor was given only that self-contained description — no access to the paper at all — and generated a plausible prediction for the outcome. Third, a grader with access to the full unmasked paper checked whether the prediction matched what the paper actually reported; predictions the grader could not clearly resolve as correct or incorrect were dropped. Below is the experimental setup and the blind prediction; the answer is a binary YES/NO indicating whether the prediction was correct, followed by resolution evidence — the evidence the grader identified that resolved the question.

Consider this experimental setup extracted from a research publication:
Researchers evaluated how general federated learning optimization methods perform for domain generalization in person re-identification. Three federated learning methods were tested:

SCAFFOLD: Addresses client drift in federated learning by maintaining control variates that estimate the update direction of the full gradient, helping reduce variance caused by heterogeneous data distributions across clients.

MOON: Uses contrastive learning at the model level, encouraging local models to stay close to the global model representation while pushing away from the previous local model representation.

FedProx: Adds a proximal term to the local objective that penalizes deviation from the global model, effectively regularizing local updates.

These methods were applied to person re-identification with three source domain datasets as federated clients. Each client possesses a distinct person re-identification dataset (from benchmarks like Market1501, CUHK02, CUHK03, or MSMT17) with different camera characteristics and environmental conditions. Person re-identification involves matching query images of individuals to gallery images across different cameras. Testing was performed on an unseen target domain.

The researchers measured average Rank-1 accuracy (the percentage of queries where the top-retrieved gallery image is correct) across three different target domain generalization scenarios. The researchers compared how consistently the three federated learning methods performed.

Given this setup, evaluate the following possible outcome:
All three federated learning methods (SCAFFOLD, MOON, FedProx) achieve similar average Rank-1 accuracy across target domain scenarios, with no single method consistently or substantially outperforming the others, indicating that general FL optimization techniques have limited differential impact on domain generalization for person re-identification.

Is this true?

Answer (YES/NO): YES